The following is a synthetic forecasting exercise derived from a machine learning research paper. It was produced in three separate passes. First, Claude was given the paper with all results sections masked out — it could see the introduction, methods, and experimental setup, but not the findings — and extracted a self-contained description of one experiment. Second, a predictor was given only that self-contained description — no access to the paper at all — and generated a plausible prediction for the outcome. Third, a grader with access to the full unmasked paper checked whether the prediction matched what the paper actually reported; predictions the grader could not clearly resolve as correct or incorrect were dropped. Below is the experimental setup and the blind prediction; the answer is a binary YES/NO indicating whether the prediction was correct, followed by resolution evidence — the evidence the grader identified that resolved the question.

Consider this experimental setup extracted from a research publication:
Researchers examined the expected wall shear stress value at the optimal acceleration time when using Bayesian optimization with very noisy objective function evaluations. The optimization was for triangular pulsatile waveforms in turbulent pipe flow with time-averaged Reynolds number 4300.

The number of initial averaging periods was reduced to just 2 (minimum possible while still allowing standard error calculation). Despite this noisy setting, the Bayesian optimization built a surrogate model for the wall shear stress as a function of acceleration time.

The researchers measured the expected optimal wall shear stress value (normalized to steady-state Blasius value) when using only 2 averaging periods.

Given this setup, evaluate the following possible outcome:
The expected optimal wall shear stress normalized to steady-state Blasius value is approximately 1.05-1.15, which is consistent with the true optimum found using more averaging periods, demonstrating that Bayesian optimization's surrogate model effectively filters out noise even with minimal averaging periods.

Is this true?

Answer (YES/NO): NO